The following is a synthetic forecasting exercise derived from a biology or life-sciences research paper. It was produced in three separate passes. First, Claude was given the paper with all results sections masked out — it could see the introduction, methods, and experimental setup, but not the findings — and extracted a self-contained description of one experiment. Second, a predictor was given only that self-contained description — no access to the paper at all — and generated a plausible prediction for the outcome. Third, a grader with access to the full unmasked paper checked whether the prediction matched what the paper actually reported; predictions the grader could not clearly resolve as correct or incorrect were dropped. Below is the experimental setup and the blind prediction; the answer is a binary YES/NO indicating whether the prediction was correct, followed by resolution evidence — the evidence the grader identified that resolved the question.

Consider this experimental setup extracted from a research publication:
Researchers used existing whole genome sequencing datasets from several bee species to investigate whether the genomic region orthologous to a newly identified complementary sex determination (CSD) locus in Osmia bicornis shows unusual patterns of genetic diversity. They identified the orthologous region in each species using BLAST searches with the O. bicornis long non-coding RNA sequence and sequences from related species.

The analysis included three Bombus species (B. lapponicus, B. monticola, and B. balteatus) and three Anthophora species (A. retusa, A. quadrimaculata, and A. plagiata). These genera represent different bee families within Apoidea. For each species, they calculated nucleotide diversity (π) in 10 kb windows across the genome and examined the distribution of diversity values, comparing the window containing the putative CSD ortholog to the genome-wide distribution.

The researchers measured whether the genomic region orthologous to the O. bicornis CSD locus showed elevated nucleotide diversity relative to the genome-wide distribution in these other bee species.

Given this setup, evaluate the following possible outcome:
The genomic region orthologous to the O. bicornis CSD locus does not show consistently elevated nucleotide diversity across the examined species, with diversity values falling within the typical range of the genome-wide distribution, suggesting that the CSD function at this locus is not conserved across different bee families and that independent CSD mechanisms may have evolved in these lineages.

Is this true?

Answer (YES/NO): NO